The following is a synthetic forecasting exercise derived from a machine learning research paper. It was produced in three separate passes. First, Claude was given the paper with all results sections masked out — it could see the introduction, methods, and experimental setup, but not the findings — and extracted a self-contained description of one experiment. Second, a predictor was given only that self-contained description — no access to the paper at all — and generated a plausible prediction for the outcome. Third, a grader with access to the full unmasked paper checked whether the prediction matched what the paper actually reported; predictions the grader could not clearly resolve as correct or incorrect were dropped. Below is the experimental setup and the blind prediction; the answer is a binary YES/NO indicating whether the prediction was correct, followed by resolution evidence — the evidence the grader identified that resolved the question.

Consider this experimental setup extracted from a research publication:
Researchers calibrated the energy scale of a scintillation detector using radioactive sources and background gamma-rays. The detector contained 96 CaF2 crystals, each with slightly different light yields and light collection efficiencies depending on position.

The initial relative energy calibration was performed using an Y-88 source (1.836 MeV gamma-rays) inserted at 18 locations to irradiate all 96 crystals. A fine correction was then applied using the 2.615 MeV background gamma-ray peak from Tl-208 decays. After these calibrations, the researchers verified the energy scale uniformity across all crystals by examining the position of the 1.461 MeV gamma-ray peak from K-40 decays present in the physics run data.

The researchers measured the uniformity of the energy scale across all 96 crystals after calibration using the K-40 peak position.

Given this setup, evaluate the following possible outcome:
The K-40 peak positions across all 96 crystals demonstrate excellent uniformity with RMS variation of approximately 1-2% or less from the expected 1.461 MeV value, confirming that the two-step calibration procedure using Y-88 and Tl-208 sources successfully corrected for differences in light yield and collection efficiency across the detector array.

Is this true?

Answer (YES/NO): NO